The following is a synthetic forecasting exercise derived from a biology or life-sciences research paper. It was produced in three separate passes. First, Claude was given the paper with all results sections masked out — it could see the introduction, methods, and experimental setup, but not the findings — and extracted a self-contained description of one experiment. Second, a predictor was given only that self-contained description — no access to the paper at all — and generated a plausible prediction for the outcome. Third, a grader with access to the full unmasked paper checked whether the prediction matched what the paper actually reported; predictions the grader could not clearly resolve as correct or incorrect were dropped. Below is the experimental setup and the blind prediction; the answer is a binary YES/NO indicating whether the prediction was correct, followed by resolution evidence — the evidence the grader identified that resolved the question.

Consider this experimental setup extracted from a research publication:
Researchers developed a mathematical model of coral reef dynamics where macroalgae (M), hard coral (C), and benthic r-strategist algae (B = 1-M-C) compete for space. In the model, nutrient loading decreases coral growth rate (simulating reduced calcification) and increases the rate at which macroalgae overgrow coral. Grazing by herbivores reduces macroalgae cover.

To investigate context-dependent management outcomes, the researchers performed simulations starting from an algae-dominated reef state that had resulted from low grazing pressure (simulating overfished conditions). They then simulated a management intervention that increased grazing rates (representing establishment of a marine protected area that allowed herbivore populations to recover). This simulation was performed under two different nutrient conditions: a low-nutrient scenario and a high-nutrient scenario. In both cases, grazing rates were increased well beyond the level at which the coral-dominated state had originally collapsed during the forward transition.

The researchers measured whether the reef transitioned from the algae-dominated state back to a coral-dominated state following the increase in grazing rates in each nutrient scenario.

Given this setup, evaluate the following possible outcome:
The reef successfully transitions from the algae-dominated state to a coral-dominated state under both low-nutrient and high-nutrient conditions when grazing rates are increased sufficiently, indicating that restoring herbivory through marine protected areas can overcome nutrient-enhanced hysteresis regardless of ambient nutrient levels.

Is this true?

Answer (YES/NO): NO